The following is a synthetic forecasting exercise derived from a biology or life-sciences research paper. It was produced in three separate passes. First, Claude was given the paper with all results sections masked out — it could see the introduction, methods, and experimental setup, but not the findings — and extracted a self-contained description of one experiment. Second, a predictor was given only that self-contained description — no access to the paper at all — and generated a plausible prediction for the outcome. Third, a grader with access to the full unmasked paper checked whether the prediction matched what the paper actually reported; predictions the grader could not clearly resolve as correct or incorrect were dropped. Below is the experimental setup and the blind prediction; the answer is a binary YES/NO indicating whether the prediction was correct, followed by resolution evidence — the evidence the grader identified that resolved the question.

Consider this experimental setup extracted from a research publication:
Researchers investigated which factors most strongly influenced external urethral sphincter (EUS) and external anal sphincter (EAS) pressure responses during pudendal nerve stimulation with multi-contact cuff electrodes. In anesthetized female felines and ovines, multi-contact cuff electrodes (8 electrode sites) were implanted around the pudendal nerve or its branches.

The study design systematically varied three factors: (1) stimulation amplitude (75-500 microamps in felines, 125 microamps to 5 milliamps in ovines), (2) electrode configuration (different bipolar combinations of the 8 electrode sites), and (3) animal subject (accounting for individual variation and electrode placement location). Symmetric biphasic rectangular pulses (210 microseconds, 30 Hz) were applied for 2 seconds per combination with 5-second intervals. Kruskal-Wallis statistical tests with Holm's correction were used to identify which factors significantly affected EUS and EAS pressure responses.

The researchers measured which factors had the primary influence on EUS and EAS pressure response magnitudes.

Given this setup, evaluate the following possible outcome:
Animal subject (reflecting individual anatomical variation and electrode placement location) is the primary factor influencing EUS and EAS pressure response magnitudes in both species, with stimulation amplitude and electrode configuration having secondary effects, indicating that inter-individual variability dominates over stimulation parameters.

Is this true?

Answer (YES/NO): NO